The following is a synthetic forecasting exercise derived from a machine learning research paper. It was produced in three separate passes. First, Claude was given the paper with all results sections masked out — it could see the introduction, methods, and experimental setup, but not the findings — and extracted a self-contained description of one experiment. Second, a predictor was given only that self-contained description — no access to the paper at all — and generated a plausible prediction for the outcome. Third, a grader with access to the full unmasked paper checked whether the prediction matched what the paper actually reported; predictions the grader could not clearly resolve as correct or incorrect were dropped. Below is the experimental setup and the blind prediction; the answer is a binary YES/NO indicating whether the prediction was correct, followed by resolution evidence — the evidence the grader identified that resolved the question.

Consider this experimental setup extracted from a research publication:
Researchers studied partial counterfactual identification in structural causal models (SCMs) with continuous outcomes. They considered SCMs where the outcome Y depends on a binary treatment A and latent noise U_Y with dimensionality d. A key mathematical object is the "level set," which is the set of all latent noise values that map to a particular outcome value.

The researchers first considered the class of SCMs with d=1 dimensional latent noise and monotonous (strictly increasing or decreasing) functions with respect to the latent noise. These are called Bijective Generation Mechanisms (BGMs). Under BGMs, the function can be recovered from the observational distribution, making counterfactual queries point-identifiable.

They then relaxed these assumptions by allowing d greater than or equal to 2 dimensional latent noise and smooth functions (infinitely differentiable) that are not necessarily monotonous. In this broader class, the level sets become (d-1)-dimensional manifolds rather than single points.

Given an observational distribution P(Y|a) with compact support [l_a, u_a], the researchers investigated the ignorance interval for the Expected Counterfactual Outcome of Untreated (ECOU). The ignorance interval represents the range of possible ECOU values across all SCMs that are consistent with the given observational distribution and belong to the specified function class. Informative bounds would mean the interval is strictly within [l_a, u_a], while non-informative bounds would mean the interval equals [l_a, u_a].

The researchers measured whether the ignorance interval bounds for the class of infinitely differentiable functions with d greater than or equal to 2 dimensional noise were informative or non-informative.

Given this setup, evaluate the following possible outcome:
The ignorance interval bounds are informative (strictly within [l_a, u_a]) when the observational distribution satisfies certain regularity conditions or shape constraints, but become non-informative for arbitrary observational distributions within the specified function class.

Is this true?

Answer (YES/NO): NO